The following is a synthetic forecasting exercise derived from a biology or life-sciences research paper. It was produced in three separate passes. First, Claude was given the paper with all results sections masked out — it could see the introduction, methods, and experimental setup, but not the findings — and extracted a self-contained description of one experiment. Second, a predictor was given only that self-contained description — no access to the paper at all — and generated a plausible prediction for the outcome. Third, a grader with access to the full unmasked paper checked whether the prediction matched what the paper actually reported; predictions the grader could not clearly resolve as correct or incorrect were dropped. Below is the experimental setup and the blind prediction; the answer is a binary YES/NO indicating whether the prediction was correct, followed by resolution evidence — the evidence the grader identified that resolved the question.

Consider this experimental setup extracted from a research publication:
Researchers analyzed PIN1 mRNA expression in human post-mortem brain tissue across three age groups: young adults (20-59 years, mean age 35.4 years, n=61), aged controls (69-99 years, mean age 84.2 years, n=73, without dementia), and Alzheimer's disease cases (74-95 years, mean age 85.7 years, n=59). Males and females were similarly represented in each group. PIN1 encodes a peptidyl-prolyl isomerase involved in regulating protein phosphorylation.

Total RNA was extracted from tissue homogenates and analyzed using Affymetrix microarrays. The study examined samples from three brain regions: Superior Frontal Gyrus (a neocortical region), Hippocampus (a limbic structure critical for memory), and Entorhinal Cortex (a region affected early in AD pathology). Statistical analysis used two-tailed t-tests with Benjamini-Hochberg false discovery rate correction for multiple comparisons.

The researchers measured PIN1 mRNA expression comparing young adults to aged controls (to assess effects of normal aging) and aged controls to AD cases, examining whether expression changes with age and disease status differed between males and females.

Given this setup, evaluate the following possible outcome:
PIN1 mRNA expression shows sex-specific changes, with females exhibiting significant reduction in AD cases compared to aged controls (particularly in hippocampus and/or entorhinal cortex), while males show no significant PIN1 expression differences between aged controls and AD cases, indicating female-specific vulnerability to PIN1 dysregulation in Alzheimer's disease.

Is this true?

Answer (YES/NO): NO